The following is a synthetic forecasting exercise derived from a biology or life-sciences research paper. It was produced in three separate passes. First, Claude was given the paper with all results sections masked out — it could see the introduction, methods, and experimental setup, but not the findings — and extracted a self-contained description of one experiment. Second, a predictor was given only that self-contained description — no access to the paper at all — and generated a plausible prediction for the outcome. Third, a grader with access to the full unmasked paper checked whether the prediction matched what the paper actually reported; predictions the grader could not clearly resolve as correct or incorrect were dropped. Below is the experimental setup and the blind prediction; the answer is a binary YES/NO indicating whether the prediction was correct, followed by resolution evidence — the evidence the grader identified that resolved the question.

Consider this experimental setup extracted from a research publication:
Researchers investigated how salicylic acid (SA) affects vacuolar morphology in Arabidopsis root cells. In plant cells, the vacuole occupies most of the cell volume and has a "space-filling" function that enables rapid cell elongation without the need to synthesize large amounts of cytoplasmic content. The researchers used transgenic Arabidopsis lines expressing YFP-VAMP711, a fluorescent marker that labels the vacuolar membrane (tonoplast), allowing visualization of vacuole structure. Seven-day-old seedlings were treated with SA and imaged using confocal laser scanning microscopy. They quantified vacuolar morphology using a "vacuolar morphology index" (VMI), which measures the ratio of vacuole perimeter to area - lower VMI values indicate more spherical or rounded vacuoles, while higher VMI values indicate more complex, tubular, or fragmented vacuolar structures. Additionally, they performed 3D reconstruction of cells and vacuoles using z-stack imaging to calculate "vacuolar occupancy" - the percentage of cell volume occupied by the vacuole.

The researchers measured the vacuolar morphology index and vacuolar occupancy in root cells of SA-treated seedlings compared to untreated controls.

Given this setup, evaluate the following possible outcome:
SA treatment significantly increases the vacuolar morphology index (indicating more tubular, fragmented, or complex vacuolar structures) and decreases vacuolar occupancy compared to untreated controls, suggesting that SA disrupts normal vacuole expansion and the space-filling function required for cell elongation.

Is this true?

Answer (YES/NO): NO